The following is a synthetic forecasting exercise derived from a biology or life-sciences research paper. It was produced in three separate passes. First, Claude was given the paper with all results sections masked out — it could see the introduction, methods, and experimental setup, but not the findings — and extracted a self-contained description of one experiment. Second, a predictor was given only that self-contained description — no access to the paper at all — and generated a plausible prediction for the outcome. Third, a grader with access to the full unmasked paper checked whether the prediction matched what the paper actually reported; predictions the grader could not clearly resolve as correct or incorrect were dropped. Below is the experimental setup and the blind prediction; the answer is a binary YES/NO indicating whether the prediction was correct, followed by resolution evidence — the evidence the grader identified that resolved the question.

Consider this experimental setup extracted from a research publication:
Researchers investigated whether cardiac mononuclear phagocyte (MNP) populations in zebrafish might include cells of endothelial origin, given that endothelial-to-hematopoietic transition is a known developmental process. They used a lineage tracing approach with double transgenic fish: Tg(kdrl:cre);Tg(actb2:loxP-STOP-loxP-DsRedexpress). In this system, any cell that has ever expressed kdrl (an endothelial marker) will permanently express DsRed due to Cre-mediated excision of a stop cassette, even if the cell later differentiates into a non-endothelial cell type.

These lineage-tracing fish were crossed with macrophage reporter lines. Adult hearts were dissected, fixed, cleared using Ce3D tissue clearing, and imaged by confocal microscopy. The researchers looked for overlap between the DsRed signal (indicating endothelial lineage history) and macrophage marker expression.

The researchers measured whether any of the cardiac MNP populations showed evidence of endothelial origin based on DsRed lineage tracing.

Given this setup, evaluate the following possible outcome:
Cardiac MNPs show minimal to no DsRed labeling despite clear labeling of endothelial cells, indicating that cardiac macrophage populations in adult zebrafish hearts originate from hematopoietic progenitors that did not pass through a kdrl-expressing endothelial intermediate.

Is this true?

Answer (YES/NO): NO